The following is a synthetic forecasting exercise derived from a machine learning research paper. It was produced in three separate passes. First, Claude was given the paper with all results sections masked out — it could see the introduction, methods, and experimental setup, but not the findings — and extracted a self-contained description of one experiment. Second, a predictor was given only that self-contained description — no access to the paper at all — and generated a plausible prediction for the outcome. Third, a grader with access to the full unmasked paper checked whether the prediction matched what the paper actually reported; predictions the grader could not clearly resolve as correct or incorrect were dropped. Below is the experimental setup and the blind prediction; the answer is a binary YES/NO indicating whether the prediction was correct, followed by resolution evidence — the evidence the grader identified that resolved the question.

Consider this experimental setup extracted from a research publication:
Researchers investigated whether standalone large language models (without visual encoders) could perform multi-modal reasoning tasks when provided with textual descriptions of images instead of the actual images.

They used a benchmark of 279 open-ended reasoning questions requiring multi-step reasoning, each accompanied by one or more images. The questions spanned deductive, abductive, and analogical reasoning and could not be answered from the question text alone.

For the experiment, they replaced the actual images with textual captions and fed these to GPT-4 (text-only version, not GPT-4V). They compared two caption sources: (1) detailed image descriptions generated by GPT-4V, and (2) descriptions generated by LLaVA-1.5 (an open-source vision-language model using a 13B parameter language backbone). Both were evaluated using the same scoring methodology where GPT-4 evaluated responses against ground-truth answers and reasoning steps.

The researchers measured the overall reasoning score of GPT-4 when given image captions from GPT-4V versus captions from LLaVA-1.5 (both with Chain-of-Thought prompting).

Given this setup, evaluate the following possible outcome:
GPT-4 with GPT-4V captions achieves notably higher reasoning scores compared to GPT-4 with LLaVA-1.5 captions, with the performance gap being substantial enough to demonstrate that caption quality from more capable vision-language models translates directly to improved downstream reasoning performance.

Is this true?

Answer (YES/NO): YES